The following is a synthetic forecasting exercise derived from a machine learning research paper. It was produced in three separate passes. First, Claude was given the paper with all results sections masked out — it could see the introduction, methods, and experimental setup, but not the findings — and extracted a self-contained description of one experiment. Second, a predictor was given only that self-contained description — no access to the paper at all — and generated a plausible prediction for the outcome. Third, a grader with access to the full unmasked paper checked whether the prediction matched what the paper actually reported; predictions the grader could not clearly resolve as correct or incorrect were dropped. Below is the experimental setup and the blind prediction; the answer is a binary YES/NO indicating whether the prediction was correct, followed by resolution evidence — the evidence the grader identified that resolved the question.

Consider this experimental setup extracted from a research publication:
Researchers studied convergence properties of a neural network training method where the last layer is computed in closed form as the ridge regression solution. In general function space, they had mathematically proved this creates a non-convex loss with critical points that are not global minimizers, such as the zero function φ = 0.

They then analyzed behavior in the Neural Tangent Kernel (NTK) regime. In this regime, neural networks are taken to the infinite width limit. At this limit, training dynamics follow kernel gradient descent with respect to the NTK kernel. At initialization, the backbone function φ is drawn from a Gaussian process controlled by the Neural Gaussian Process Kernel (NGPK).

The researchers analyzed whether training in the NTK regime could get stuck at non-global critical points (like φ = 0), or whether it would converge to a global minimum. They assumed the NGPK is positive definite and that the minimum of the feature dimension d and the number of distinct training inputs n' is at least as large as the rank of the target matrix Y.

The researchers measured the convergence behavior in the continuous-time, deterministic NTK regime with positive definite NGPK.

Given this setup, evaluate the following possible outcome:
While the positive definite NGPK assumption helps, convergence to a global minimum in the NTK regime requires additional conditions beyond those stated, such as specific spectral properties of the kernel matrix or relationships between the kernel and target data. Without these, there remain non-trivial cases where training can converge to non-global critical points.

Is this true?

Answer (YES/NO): NO